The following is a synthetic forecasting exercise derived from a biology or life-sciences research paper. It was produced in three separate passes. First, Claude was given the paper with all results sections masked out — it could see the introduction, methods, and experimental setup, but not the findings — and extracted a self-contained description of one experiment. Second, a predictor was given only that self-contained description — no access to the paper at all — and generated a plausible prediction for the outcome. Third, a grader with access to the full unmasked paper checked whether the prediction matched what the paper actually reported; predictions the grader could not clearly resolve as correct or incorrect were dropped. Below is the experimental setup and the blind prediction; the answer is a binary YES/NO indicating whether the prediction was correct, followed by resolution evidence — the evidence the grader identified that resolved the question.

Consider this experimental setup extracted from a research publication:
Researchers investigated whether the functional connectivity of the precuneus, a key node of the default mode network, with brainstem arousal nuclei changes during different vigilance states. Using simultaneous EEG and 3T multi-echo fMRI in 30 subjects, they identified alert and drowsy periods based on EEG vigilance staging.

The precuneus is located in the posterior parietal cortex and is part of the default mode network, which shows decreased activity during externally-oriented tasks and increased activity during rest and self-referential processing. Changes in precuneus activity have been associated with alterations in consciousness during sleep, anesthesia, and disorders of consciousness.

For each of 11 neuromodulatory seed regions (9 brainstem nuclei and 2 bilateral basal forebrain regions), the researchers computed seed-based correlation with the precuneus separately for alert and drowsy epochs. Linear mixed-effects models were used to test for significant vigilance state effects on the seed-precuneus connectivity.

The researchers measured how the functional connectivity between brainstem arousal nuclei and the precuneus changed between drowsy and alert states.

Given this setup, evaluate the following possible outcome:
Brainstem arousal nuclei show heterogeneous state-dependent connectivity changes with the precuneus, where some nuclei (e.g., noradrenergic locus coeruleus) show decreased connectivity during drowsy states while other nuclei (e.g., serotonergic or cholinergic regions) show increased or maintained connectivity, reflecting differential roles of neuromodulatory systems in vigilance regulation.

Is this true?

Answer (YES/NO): NO